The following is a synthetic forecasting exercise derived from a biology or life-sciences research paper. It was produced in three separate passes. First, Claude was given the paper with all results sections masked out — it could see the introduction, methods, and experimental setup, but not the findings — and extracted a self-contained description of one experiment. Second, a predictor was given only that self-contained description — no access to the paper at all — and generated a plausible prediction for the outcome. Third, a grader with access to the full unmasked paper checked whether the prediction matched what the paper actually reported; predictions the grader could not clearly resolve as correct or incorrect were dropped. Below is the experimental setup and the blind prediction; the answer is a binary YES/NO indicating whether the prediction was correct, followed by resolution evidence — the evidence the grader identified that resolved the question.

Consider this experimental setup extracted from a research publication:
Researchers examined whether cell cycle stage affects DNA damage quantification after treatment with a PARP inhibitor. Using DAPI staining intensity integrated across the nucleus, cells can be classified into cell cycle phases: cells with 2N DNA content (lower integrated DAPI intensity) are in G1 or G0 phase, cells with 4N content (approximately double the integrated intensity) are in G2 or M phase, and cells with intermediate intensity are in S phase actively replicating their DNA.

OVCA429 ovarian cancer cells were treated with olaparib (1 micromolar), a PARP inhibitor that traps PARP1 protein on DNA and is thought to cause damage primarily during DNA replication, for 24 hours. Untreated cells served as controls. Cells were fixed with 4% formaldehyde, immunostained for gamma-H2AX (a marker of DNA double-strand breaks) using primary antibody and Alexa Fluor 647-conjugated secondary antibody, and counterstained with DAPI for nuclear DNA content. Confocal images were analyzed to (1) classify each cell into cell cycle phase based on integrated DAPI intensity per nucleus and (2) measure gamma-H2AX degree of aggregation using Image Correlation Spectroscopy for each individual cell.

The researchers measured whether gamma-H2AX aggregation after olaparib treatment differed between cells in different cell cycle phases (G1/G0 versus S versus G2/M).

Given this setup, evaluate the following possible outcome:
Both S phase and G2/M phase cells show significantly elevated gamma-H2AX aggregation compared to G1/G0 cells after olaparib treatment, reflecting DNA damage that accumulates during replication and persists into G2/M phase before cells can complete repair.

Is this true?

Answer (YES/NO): NO